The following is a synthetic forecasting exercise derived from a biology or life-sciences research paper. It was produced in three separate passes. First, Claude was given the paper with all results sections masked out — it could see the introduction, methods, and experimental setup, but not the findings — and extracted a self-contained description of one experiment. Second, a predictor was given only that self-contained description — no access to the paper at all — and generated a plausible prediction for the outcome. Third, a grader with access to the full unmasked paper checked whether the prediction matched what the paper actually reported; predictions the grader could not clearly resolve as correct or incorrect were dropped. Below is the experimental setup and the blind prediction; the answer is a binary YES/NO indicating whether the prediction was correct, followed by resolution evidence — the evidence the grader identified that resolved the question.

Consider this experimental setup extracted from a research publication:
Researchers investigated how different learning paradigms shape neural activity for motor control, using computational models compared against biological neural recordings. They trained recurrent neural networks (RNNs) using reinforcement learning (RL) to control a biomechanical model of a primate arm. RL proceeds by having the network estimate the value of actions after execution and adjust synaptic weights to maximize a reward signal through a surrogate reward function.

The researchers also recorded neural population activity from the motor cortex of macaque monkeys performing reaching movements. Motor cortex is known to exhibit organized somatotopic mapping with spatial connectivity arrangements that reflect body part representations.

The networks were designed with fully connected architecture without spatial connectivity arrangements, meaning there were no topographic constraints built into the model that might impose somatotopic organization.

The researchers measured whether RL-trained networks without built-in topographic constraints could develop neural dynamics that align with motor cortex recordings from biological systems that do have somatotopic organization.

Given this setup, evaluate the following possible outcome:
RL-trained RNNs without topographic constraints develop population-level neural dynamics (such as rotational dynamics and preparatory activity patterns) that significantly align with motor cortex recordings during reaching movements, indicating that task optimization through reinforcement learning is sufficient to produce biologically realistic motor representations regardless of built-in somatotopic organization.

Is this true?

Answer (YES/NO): YES